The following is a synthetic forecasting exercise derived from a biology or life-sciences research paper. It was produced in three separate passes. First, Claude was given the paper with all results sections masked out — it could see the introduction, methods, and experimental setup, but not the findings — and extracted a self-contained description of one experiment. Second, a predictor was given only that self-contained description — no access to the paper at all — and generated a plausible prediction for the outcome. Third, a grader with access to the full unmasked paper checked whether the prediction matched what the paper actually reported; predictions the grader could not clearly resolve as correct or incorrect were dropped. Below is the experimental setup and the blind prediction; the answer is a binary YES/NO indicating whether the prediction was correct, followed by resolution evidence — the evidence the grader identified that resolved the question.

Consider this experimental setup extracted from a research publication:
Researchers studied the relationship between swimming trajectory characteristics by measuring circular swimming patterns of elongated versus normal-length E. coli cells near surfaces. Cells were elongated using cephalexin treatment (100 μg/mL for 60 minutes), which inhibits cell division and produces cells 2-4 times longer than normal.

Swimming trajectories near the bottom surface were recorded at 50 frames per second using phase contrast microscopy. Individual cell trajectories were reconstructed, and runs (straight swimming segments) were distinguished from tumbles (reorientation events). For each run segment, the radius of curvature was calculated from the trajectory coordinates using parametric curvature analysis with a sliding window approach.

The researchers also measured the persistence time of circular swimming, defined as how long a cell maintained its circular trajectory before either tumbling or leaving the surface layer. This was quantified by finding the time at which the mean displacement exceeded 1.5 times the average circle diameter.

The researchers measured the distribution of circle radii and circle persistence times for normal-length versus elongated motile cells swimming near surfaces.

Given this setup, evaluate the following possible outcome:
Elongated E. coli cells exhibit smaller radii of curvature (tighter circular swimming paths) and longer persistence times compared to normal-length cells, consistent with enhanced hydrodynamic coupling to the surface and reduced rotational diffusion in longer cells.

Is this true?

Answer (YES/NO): NO